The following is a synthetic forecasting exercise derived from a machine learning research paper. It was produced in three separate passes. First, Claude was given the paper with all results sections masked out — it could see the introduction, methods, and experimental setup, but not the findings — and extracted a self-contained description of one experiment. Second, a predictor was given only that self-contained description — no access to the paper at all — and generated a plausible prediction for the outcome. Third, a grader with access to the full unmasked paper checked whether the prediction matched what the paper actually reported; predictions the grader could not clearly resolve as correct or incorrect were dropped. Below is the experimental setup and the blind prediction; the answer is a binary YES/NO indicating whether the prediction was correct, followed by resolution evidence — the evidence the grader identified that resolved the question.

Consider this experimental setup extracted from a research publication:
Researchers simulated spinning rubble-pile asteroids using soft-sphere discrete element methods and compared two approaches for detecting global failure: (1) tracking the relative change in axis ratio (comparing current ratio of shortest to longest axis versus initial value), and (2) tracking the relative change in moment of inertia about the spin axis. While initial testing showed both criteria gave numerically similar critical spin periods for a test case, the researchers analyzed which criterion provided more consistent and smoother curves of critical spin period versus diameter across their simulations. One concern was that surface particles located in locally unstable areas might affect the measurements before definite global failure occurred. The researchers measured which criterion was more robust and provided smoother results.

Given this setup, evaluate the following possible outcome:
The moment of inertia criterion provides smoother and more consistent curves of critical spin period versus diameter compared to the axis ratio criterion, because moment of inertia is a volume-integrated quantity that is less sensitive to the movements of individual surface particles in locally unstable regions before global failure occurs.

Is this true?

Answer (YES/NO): YES